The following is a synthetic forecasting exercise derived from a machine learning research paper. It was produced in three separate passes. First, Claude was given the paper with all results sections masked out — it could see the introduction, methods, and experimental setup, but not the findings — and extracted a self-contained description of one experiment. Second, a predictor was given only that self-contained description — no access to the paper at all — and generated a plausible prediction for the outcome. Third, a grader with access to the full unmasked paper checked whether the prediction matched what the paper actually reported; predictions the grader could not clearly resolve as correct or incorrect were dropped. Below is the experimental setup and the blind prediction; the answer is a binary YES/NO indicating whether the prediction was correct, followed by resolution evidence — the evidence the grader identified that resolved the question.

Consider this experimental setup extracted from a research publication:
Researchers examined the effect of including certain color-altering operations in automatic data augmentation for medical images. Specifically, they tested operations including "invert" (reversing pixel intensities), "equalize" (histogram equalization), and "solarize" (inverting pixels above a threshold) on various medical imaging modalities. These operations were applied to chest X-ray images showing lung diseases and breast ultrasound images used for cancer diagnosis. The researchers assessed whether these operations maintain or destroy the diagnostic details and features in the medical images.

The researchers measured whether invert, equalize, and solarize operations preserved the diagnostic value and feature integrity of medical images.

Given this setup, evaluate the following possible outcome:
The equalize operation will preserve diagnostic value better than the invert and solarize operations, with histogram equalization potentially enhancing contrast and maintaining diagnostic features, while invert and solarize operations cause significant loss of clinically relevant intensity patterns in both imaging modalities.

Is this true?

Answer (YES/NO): NO